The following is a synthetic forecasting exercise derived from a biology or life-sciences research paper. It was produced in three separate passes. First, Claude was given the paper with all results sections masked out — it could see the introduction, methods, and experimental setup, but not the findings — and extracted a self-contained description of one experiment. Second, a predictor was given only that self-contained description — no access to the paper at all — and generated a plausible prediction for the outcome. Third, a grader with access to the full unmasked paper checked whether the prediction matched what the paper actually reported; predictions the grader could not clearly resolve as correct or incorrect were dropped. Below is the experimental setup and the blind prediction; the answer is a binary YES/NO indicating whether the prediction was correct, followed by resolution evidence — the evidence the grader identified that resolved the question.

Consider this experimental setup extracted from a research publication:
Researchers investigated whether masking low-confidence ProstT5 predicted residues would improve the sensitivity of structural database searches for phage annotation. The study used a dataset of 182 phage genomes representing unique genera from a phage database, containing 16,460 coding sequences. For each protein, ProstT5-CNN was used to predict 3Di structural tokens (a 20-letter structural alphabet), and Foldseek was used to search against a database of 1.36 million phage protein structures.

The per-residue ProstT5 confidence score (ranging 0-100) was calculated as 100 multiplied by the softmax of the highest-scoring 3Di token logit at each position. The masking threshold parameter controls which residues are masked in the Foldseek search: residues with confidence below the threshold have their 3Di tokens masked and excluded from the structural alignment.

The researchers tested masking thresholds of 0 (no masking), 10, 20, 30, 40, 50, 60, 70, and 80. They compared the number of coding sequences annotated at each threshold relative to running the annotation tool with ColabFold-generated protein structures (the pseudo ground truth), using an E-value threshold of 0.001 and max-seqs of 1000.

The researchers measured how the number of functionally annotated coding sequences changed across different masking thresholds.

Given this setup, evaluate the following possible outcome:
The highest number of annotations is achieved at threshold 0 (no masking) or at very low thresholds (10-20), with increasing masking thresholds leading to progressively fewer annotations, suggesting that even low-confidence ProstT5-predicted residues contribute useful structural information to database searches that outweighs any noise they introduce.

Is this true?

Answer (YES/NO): NO